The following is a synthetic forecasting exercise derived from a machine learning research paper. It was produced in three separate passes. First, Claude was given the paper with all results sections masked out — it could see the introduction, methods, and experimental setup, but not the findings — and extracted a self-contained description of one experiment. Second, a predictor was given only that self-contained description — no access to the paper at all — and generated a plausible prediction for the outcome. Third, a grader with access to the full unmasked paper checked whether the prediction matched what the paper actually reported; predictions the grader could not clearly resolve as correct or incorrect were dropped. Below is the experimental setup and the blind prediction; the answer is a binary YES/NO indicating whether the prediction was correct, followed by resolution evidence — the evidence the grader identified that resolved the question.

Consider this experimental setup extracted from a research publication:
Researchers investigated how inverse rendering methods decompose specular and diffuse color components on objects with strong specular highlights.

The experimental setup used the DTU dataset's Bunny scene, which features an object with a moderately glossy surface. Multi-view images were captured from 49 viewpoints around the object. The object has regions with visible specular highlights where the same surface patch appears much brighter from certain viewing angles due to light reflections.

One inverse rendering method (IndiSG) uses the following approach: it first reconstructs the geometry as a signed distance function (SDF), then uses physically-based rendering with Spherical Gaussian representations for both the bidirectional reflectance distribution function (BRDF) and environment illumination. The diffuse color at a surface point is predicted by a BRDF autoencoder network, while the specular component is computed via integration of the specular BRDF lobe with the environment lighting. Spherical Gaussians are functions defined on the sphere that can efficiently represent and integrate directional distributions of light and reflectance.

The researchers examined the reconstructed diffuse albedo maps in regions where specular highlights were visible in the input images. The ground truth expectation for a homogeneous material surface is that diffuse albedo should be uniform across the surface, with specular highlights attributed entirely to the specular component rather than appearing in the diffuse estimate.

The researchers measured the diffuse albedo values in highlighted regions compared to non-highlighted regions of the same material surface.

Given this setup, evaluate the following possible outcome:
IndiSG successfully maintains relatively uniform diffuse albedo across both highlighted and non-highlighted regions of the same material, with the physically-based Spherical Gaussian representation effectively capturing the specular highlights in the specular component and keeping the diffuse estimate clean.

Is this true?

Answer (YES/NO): NO